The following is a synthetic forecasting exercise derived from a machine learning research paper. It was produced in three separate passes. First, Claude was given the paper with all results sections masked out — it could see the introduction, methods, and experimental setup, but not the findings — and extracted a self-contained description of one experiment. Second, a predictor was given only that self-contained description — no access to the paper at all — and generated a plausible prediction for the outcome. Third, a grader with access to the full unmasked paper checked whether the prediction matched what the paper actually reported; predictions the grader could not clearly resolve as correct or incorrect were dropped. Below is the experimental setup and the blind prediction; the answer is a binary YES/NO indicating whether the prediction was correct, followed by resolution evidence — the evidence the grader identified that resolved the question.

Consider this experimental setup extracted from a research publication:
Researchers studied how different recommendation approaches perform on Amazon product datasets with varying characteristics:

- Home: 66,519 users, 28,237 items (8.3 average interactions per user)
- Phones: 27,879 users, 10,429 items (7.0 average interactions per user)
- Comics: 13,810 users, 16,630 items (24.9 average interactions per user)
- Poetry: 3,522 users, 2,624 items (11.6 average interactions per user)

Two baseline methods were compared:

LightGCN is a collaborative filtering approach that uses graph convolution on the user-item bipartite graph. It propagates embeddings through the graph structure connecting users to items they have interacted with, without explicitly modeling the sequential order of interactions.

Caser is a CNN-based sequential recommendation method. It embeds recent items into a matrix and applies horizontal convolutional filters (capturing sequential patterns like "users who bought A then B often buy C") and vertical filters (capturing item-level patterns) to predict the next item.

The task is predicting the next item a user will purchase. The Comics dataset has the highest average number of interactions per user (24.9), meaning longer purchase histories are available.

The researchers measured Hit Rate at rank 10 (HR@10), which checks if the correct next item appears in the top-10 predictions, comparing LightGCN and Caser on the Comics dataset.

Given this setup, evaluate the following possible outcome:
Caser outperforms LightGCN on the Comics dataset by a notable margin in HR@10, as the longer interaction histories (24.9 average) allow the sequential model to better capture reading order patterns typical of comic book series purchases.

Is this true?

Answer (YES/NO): NO